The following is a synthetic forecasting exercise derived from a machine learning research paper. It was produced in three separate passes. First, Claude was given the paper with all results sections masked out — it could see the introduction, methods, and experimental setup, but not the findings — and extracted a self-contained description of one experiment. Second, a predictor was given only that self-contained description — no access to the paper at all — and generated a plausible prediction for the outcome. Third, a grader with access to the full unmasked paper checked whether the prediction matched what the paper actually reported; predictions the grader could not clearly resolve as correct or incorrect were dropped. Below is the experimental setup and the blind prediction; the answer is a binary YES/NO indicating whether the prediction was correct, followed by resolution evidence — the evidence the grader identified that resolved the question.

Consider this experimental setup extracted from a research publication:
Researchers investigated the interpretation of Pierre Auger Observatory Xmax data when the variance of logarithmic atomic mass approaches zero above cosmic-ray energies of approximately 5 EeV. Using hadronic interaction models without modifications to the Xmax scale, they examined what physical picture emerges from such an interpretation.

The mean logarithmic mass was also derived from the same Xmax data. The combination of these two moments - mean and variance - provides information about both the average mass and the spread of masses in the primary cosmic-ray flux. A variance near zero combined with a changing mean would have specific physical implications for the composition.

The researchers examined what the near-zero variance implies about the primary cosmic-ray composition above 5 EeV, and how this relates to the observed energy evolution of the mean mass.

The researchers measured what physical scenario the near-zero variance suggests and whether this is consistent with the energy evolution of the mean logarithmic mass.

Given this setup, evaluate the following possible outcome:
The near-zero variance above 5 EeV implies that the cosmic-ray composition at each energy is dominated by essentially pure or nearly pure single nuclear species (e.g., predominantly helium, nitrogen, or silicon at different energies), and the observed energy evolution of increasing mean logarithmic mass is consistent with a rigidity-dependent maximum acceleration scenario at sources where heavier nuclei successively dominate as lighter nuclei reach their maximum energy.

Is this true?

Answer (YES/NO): NO